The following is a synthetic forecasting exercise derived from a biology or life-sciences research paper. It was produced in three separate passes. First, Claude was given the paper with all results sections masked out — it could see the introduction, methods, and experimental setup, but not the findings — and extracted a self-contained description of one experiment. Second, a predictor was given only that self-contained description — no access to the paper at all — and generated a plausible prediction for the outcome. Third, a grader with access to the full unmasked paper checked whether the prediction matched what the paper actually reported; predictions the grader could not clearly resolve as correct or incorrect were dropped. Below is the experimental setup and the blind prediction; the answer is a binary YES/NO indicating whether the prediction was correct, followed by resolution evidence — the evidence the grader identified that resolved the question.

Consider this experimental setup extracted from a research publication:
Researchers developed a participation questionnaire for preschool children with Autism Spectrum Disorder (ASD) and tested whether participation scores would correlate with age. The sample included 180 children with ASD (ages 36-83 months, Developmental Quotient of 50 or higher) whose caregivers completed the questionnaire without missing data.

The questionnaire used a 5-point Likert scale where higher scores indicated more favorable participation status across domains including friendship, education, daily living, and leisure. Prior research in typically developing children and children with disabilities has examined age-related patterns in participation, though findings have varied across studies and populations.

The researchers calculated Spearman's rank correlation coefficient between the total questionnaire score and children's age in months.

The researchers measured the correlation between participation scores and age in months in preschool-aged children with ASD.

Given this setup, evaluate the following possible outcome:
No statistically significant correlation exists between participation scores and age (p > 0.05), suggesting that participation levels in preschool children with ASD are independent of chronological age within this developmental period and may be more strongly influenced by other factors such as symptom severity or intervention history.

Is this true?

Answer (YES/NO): NO